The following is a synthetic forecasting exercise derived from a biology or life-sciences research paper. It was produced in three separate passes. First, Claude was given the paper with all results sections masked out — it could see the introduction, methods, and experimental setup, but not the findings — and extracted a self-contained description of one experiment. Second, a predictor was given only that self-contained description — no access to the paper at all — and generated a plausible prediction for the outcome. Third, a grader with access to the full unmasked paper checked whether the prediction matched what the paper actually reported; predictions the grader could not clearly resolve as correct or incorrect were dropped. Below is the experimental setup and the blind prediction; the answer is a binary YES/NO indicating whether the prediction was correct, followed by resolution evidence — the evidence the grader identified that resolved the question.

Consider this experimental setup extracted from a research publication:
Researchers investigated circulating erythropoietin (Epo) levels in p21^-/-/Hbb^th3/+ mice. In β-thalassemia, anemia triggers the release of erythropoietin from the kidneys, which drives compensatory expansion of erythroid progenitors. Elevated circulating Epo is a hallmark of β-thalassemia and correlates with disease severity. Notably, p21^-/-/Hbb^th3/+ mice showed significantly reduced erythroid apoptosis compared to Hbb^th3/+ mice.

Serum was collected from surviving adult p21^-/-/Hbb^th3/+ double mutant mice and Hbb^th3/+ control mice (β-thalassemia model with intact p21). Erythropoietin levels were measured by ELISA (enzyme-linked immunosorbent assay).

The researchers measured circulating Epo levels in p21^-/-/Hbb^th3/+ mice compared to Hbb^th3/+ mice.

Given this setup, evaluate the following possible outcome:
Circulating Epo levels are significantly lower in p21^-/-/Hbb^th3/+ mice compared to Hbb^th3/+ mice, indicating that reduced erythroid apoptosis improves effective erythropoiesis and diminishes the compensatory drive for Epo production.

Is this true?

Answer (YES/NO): NO